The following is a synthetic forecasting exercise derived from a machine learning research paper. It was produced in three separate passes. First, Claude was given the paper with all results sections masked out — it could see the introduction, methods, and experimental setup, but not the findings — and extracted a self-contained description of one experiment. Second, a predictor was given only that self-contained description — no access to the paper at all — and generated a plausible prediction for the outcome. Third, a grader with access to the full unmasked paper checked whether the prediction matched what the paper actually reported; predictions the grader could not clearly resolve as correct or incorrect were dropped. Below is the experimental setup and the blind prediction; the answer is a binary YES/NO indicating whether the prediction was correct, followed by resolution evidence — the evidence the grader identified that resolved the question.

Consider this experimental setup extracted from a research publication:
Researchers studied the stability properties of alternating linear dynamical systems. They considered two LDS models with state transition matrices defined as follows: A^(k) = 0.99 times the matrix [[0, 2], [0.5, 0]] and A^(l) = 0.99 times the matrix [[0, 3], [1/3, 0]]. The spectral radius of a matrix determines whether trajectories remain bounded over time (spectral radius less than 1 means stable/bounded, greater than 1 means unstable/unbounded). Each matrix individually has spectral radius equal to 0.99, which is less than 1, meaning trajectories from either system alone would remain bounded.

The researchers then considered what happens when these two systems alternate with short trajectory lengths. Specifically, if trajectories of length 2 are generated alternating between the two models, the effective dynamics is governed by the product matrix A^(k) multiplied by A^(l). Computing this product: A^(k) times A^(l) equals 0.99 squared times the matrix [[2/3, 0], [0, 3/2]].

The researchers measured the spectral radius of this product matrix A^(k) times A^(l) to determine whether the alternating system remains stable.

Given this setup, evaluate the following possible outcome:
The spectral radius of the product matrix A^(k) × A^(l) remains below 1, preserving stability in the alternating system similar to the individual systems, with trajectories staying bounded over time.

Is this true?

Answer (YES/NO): NO